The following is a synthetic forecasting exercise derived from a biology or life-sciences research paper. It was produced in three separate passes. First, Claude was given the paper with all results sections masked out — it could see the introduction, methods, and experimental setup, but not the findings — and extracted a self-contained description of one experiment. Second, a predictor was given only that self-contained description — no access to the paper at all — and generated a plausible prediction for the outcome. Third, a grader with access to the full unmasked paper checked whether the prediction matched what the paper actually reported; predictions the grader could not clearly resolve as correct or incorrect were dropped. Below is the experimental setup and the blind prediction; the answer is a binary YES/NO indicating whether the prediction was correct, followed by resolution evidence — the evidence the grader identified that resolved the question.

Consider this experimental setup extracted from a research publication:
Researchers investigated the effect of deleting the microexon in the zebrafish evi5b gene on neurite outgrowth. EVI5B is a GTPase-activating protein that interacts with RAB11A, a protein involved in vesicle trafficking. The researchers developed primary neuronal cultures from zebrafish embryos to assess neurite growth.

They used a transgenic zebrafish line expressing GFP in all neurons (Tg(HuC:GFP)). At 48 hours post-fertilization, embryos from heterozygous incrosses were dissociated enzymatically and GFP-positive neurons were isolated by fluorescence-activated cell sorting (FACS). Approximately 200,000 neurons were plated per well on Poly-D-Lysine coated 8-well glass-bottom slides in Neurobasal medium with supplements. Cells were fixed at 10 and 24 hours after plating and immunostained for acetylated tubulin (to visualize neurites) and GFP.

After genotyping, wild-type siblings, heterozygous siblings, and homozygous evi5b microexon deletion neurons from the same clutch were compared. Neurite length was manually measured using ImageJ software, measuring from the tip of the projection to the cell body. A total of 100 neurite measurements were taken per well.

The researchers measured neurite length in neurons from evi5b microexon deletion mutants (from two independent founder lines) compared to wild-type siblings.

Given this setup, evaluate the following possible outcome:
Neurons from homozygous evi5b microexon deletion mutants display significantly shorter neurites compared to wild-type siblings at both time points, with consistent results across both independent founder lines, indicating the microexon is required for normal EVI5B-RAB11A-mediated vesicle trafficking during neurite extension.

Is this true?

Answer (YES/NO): NO